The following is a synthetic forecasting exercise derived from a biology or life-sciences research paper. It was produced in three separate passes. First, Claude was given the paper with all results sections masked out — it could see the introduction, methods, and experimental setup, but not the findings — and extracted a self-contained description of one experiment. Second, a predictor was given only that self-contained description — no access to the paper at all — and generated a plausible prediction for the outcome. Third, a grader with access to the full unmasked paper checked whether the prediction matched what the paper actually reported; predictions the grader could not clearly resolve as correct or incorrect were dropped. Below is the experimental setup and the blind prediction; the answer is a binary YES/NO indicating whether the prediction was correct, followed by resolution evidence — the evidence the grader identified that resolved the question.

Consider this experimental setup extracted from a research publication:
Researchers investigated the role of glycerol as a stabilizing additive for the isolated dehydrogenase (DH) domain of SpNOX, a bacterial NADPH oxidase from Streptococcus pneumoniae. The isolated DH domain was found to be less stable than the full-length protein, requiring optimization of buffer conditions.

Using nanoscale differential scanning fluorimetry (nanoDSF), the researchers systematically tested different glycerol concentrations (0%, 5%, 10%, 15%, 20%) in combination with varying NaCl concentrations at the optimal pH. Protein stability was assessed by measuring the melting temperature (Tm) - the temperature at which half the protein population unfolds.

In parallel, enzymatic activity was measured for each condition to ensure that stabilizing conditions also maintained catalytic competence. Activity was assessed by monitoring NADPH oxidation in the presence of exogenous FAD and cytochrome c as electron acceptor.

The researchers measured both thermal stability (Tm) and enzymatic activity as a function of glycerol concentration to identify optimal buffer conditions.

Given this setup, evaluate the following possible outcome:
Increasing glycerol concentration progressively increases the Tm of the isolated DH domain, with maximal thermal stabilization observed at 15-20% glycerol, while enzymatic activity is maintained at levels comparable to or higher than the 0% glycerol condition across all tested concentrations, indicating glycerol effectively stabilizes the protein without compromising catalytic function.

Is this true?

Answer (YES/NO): NO